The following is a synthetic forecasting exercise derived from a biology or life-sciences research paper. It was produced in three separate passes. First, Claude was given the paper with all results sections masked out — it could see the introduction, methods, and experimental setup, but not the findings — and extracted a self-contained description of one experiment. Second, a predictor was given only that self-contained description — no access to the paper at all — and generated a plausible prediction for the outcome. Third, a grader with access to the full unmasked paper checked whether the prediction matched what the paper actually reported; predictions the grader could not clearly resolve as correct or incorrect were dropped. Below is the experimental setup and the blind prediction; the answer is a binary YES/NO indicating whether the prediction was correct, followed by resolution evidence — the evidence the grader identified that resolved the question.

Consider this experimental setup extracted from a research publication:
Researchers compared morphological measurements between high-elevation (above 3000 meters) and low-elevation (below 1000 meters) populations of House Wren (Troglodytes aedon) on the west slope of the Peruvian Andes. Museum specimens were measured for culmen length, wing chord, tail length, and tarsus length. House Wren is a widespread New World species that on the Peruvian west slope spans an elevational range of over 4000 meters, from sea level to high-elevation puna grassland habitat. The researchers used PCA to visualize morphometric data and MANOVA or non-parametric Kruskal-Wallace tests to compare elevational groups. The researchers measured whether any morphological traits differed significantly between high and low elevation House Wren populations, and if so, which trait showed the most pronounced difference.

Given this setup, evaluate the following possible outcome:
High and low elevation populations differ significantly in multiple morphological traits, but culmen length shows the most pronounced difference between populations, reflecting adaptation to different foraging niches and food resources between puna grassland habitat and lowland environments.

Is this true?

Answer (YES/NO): NO